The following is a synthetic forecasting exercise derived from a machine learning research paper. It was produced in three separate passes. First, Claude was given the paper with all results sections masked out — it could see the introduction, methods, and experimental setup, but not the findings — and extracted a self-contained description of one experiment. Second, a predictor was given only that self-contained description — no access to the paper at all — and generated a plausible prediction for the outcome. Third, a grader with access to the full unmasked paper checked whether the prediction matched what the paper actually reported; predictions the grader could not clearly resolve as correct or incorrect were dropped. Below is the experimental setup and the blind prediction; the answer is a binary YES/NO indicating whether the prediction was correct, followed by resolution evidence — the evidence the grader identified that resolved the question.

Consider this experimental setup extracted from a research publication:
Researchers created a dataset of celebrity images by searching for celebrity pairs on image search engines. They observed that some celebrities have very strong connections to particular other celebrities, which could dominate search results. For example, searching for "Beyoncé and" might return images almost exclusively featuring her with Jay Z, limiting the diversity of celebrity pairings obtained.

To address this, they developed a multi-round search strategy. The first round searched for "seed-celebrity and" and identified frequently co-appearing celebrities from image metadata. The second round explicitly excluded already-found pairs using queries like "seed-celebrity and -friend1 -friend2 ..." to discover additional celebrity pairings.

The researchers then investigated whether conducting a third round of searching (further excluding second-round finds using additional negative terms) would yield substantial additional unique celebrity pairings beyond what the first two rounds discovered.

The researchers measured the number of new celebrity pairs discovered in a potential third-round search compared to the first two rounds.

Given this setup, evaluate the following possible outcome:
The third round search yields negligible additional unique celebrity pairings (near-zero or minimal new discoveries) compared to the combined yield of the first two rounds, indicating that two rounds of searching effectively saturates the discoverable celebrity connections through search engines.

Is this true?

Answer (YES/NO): YES